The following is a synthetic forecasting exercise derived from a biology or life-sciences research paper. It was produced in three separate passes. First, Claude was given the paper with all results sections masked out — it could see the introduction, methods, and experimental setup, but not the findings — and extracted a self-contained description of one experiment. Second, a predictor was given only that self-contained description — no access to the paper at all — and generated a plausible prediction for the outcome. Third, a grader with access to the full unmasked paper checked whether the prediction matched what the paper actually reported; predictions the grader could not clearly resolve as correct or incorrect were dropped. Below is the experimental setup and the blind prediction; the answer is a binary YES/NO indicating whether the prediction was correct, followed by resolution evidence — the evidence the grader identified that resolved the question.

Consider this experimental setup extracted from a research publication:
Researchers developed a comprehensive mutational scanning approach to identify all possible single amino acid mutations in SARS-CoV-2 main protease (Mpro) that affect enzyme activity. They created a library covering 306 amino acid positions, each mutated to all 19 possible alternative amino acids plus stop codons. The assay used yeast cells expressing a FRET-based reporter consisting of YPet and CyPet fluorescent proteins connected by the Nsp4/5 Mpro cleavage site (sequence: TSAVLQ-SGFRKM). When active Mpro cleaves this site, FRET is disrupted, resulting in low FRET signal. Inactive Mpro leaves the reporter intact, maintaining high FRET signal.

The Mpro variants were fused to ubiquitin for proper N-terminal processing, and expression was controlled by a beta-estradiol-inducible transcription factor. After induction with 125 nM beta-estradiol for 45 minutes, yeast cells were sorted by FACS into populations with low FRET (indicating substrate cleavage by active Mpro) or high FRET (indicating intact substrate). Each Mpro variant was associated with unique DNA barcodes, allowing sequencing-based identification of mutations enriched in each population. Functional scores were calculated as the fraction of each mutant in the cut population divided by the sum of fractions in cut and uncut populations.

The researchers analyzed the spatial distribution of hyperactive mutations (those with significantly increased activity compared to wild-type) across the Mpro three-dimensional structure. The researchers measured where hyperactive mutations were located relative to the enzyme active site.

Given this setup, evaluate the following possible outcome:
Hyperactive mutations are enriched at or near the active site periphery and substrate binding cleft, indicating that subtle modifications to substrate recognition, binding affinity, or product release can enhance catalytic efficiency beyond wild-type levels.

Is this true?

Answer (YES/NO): NO